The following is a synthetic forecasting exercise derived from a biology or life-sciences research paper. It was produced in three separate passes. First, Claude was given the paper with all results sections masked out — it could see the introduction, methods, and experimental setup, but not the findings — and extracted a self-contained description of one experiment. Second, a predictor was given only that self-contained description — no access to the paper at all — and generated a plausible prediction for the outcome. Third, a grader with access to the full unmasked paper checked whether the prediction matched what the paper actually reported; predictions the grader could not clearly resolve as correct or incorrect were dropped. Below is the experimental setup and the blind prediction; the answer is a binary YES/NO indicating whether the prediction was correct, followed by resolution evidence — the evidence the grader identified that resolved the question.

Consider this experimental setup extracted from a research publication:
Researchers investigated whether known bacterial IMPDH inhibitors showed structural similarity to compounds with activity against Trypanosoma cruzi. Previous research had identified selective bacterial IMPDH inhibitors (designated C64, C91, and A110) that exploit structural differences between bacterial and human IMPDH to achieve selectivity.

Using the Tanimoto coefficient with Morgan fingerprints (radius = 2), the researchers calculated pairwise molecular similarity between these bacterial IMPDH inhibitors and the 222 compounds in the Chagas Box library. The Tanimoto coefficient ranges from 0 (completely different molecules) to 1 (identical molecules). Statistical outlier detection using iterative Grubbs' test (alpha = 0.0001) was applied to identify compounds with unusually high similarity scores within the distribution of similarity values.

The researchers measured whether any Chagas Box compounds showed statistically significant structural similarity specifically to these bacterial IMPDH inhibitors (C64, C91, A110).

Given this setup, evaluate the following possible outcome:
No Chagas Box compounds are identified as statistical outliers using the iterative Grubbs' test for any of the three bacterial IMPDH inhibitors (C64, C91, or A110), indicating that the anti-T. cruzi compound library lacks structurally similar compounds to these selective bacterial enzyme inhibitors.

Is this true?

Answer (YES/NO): YES